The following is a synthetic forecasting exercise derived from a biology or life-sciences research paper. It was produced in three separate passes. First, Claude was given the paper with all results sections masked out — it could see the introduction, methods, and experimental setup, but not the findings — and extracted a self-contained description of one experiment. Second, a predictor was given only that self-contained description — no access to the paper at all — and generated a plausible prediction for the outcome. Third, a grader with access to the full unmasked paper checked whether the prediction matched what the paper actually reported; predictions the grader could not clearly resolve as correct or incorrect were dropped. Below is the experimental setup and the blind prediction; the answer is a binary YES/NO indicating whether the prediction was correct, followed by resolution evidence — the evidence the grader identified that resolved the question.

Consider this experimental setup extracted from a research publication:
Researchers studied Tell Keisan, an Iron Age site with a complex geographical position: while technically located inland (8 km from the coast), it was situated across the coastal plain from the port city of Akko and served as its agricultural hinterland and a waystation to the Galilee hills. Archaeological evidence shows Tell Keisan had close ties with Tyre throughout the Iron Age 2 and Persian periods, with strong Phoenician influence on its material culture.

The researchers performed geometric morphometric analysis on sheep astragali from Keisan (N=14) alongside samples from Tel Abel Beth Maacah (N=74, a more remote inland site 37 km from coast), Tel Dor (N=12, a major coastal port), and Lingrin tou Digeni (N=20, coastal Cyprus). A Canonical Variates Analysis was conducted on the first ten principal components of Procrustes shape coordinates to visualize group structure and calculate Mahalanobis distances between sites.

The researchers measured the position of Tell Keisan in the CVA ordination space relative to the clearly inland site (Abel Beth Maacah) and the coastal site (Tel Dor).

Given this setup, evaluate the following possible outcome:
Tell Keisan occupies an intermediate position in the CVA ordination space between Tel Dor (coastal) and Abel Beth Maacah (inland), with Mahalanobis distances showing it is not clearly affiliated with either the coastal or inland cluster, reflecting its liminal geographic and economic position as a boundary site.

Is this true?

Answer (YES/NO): NO